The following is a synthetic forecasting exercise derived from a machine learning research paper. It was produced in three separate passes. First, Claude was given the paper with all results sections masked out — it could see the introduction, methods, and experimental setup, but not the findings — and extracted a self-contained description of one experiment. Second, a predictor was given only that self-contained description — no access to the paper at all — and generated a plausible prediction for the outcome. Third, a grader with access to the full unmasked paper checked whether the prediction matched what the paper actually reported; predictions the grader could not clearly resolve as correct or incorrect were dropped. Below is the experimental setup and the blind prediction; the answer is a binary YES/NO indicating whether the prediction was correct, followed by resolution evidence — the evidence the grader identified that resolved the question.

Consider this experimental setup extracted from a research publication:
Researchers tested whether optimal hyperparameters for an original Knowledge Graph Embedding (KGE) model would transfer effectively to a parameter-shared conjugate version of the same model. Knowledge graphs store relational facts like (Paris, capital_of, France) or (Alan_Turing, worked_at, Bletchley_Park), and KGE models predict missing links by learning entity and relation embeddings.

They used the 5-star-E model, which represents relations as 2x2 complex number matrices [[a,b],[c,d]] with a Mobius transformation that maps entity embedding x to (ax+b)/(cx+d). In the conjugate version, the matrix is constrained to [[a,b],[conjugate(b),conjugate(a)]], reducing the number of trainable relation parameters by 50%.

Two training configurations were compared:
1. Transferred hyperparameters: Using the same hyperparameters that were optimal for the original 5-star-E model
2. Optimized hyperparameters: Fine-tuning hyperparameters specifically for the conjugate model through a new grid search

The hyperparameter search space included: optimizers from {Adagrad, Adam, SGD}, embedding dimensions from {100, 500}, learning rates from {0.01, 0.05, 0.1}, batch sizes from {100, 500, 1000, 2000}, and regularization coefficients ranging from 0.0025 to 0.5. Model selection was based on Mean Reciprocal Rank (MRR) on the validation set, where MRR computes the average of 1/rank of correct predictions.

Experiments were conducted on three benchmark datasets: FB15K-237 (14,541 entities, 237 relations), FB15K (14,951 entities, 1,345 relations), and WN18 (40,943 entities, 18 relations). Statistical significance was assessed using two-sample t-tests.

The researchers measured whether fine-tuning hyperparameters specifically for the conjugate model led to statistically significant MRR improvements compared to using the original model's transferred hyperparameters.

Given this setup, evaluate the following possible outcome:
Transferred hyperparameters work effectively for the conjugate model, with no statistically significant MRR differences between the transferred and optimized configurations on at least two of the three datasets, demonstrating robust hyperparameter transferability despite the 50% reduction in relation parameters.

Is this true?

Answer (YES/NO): NO